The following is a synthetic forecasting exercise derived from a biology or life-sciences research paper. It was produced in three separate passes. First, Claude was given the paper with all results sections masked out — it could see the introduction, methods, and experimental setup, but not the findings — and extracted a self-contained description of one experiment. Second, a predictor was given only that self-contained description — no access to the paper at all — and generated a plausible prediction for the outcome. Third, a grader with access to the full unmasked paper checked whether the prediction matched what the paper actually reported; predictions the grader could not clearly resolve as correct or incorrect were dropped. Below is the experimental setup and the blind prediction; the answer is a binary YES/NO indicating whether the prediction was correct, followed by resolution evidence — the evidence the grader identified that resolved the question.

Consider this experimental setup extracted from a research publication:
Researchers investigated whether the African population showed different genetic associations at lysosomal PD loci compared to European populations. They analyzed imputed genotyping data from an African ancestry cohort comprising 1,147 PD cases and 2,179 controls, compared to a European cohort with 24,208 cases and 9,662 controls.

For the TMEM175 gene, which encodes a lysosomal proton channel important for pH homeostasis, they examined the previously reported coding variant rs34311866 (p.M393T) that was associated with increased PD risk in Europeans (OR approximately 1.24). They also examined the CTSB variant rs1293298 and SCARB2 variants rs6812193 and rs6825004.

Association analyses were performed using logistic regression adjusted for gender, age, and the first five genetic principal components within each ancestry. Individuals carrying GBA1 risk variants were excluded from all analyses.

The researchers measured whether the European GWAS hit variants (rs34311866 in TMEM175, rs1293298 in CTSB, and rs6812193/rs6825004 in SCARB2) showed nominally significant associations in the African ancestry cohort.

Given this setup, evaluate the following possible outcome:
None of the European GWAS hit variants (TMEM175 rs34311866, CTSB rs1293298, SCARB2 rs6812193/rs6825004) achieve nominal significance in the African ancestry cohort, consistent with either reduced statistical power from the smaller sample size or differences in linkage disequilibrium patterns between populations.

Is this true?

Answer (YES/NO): NO